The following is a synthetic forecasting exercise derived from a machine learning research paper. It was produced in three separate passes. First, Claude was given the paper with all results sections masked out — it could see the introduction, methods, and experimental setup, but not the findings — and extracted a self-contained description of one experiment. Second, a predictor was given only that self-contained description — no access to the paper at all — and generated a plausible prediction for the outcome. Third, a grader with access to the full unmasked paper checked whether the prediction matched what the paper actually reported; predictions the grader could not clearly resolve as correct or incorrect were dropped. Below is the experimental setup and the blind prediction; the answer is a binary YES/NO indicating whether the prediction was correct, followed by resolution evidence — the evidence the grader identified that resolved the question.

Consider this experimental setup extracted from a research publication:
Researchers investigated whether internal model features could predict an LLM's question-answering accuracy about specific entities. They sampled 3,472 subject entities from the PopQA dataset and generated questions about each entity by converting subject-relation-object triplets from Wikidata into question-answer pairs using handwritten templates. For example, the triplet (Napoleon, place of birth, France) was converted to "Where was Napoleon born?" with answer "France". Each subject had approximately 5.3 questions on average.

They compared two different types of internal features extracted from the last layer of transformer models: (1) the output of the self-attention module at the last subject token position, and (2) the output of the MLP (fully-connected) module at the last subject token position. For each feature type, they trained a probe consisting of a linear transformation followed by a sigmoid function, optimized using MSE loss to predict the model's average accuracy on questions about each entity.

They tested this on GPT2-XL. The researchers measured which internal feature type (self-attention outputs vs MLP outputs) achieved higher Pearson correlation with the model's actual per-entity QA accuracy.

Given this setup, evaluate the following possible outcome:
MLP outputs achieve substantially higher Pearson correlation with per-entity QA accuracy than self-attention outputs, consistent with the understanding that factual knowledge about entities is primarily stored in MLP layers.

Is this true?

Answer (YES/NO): NO